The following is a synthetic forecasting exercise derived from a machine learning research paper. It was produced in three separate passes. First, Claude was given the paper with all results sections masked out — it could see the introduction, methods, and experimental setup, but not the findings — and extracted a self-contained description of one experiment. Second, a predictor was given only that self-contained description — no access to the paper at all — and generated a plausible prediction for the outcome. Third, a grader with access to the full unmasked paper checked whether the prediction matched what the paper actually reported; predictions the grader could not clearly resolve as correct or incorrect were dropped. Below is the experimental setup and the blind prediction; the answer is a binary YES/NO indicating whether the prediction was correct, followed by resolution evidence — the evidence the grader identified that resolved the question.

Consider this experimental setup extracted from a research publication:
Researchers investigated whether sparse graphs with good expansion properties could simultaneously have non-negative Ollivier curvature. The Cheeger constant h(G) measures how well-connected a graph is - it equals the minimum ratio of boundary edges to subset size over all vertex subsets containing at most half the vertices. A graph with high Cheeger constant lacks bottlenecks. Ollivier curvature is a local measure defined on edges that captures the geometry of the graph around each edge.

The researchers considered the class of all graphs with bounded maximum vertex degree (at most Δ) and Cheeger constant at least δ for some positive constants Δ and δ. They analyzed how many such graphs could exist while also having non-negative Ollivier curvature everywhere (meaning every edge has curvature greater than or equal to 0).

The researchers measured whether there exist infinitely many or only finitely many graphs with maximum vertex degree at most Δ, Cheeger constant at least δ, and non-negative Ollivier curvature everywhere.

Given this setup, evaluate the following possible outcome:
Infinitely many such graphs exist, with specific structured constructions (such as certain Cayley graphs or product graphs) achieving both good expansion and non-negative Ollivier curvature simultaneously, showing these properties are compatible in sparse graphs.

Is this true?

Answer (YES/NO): NO